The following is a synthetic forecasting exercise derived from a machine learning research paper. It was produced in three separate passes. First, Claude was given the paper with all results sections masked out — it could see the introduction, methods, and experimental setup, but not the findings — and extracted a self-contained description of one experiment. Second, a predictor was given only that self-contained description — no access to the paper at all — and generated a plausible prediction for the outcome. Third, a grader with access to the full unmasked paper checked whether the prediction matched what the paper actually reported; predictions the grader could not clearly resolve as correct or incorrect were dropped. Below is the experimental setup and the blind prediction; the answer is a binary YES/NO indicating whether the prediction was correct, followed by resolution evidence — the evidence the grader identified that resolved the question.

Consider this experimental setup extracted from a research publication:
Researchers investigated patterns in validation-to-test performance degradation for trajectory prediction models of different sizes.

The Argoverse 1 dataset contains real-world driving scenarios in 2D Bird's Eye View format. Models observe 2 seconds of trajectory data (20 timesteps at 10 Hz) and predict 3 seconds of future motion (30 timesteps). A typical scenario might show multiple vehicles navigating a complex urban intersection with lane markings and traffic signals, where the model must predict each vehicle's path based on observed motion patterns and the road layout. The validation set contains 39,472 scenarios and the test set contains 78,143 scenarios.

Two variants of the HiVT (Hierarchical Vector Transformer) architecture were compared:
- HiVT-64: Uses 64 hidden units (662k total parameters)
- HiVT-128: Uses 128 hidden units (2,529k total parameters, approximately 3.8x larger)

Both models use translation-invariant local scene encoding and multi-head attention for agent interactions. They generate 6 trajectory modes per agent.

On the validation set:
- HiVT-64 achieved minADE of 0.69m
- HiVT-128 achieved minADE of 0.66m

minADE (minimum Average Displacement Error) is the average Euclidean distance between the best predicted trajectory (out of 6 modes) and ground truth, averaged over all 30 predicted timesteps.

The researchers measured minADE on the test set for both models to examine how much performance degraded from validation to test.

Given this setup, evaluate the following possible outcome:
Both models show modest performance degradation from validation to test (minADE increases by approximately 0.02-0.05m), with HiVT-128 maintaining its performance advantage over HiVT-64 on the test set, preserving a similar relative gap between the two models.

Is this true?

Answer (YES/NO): NO